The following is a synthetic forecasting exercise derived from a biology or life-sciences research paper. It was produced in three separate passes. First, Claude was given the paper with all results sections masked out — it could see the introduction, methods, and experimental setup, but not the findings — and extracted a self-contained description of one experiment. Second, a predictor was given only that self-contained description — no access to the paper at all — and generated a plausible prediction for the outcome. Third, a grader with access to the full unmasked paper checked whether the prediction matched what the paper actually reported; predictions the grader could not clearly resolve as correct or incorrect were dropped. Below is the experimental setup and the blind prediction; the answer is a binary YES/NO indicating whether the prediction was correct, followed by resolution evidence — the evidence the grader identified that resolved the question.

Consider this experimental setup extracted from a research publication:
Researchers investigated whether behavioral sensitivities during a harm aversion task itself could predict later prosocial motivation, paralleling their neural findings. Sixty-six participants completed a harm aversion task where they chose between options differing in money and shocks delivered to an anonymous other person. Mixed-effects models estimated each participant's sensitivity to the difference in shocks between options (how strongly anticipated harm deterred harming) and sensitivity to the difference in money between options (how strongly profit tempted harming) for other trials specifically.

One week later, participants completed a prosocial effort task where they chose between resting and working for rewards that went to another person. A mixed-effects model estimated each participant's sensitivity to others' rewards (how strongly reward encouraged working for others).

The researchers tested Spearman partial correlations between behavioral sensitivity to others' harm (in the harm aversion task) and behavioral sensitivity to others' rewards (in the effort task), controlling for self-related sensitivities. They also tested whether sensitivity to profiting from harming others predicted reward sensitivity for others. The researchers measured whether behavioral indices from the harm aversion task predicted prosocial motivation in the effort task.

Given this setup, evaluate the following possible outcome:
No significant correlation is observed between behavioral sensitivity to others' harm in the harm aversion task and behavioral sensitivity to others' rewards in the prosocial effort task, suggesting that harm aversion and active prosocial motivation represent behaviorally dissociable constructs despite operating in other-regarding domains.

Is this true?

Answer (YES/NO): NO